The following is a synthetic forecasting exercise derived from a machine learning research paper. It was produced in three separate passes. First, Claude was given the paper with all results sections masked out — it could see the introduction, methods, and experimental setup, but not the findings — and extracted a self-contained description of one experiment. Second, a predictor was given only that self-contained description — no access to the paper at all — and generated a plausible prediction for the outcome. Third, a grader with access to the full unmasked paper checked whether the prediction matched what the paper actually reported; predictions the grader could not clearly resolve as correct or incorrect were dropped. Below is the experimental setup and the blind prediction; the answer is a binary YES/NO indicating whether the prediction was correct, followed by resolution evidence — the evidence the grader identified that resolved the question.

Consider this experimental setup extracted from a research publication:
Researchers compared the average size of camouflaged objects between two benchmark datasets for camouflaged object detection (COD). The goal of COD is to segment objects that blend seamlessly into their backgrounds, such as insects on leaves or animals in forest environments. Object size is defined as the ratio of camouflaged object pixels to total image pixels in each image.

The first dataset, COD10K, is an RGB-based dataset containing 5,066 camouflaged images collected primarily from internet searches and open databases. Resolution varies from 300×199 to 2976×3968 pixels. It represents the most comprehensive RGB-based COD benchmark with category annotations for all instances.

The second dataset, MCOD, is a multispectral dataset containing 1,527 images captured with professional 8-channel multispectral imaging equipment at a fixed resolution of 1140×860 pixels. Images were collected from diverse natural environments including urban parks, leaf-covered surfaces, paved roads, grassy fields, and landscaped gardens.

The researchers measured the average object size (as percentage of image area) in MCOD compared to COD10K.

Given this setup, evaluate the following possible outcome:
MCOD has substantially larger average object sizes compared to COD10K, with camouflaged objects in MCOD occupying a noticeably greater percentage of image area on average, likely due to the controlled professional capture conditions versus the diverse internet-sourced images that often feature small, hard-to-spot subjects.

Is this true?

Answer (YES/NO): NO